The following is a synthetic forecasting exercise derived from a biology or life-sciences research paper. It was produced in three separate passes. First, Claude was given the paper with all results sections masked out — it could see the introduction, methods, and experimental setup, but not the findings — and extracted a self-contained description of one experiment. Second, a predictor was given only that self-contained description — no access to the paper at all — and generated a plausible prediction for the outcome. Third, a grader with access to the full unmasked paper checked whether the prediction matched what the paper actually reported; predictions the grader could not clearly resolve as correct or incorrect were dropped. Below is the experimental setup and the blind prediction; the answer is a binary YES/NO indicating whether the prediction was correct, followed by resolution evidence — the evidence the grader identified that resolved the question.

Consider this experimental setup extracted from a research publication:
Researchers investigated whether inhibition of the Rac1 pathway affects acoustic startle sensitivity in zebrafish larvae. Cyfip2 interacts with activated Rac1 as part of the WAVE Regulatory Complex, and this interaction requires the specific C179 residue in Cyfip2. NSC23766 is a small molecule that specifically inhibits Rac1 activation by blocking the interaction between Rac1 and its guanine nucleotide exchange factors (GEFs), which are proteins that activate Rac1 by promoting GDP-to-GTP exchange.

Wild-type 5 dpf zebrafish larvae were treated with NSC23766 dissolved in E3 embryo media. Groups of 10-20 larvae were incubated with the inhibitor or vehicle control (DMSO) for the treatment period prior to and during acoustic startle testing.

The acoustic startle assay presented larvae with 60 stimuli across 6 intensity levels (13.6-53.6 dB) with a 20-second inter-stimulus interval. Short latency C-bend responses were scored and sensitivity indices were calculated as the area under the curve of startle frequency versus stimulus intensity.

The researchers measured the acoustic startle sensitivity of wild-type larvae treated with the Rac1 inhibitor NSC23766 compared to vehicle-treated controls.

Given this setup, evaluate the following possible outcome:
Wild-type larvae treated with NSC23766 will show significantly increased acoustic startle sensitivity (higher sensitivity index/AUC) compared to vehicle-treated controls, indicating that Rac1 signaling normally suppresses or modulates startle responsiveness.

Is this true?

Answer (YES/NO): NO